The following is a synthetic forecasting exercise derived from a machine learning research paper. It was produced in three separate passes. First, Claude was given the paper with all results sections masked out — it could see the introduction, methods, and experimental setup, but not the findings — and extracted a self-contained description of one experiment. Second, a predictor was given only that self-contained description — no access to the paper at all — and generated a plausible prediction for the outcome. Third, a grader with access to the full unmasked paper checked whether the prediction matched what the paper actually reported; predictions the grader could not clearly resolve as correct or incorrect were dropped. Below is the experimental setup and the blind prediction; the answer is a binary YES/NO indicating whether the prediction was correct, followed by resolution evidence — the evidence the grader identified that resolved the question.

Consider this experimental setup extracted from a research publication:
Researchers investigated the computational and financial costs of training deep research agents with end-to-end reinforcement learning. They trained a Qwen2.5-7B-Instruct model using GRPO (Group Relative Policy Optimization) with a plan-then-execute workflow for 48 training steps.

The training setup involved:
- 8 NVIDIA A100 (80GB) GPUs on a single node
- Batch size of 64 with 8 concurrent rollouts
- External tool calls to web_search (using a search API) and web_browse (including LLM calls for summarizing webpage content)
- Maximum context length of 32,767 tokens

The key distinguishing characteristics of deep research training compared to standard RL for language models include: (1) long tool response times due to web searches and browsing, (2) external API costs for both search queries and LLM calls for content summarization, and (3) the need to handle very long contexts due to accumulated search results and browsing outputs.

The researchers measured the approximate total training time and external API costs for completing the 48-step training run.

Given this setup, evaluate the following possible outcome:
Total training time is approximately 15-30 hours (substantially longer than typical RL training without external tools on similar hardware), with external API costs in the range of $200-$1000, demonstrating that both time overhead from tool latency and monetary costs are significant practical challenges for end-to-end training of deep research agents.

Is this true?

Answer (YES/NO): NO